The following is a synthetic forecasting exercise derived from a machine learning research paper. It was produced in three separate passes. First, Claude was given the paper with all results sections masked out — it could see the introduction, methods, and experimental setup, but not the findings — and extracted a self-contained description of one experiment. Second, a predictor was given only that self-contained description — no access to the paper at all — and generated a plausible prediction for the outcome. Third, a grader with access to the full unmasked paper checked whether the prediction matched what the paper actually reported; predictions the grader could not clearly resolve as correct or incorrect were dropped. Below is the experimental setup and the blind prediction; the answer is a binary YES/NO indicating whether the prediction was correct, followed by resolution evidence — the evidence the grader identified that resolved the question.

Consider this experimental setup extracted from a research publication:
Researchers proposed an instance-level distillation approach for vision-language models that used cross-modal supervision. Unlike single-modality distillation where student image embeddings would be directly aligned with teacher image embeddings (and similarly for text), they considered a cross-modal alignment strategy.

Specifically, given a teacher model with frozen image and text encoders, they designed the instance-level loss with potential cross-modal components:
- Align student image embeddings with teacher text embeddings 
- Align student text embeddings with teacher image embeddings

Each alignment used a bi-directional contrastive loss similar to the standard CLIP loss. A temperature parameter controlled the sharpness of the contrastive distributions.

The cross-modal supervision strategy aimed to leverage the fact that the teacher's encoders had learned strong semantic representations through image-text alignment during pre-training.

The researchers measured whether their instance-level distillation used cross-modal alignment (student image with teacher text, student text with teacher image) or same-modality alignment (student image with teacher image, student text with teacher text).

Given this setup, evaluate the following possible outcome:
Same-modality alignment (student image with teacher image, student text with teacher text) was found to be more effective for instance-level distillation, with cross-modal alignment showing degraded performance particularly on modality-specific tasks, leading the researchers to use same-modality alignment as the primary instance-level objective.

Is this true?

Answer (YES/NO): NO